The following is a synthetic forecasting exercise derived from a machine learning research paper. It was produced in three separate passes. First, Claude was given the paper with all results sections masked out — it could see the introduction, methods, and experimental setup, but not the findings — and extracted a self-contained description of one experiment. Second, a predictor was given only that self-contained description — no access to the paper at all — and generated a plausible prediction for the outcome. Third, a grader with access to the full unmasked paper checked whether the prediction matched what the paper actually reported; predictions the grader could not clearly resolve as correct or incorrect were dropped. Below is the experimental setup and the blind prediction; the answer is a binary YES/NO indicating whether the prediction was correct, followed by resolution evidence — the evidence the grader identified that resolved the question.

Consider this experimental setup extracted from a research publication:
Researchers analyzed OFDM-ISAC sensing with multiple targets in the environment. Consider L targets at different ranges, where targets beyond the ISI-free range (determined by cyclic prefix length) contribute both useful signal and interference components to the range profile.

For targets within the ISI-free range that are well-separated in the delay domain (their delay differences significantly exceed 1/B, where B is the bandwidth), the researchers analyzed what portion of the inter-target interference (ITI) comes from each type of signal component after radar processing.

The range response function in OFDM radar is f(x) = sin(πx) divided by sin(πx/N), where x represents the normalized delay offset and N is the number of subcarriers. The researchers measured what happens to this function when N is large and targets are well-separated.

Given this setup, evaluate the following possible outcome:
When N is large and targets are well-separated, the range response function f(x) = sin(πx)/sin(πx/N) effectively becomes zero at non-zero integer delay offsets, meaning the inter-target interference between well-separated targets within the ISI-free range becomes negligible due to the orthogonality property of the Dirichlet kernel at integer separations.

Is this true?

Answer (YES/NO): YES